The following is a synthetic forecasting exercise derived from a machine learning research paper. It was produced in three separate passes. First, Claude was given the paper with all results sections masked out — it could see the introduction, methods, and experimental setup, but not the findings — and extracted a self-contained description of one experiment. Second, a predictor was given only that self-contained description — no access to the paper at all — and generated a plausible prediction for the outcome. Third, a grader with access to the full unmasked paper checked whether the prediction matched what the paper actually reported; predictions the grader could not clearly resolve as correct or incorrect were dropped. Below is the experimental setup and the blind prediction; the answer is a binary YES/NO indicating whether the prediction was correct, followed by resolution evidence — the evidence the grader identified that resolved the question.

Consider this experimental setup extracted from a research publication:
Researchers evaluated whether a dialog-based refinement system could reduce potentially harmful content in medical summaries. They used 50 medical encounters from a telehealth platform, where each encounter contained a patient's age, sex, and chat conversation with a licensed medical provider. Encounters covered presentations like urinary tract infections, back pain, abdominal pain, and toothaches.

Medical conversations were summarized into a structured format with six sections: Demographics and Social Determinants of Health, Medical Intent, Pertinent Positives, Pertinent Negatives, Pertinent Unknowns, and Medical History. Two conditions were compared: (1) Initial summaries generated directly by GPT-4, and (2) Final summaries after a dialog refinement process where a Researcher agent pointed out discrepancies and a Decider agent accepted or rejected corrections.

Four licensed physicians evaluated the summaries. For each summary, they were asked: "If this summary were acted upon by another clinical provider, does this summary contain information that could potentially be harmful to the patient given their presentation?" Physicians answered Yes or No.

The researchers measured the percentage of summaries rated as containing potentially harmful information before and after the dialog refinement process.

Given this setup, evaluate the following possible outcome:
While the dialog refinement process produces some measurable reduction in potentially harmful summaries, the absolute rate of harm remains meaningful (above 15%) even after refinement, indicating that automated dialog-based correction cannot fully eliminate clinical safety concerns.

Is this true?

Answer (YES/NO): NO